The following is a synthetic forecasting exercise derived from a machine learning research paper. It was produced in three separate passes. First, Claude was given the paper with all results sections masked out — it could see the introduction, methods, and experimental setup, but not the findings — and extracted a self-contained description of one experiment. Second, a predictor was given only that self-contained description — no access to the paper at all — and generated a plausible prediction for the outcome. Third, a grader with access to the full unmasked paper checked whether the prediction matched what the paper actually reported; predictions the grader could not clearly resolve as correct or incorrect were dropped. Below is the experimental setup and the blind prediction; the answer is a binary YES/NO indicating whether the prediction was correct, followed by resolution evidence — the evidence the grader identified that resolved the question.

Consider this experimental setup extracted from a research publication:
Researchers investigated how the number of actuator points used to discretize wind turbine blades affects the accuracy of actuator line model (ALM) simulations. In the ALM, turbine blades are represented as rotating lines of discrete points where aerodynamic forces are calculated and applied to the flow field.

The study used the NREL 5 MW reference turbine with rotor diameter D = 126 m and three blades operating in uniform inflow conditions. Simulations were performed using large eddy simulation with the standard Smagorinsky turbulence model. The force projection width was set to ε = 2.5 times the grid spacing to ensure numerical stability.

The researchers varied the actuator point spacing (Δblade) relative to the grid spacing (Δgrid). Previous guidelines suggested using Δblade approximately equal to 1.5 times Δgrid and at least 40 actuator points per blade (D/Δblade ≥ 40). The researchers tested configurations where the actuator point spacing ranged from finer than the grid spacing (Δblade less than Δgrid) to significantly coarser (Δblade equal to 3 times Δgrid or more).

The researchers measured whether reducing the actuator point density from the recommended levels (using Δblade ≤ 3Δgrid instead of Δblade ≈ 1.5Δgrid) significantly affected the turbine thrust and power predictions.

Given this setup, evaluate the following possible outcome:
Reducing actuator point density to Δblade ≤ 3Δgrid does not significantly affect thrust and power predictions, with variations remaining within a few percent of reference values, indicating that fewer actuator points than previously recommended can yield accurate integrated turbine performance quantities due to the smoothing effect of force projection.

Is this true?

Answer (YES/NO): YES